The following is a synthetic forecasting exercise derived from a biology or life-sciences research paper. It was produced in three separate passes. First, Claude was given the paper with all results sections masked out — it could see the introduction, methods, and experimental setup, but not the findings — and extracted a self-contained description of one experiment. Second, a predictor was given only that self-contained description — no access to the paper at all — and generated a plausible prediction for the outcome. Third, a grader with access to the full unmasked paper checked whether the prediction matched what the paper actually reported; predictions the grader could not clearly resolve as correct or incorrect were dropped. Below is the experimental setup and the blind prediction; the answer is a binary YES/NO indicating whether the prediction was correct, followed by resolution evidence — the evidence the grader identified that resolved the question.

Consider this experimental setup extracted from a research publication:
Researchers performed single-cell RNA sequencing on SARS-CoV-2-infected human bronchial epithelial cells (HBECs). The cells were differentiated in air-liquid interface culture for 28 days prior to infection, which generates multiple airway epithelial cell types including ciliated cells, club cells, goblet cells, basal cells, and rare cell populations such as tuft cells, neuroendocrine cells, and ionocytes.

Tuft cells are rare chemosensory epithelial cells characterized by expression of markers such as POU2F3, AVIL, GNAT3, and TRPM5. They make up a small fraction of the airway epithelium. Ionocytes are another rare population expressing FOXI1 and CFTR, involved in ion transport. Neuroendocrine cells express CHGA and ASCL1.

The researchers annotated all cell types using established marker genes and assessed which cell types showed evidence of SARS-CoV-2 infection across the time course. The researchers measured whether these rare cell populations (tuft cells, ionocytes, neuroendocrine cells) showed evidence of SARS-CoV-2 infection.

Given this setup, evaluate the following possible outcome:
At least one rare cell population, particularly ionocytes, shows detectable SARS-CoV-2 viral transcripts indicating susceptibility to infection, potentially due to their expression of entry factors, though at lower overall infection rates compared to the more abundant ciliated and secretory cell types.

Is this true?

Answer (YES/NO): NO